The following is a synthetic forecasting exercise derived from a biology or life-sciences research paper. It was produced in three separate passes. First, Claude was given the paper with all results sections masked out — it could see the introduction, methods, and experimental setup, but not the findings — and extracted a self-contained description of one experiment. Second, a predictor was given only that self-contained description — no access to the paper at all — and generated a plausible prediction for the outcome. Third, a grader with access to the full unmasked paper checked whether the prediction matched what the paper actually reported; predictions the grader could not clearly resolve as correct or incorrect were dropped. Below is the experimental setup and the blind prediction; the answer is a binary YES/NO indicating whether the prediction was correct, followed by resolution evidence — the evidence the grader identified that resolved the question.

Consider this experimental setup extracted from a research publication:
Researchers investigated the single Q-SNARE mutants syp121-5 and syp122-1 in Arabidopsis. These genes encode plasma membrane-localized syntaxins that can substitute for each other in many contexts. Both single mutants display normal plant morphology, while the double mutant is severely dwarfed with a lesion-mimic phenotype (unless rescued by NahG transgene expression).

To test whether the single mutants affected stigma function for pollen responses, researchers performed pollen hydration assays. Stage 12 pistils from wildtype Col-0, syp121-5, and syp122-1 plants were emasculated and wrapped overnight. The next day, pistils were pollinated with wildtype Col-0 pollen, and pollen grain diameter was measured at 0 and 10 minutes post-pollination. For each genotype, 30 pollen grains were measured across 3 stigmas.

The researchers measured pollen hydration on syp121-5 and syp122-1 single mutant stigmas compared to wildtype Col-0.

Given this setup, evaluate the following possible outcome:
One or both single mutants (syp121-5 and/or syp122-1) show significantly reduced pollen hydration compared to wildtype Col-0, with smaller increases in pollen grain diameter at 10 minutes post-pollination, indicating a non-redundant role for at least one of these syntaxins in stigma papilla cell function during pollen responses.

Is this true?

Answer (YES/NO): YES